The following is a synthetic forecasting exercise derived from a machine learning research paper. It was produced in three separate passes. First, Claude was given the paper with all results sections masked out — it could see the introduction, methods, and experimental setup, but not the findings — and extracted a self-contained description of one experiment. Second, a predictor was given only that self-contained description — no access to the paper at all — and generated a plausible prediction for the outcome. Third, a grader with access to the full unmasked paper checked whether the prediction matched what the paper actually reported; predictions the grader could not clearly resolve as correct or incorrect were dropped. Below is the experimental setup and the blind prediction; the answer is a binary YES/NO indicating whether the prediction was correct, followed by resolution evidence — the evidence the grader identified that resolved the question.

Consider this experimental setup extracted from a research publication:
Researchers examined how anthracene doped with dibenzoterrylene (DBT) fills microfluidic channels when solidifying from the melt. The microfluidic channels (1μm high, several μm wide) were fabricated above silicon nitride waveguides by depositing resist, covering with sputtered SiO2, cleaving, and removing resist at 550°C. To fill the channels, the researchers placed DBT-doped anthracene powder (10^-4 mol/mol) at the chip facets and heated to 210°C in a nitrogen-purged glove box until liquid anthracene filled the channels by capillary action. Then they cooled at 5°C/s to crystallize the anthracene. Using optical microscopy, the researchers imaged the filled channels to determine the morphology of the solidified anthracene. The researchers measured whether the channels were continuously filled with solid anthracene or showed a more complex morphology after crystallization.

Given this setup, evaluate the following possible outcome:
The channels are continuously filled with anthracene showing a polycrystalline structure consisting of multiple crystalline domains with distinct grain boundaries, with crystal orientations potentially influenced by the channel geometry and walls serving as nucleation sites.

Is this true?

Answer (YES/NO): NO